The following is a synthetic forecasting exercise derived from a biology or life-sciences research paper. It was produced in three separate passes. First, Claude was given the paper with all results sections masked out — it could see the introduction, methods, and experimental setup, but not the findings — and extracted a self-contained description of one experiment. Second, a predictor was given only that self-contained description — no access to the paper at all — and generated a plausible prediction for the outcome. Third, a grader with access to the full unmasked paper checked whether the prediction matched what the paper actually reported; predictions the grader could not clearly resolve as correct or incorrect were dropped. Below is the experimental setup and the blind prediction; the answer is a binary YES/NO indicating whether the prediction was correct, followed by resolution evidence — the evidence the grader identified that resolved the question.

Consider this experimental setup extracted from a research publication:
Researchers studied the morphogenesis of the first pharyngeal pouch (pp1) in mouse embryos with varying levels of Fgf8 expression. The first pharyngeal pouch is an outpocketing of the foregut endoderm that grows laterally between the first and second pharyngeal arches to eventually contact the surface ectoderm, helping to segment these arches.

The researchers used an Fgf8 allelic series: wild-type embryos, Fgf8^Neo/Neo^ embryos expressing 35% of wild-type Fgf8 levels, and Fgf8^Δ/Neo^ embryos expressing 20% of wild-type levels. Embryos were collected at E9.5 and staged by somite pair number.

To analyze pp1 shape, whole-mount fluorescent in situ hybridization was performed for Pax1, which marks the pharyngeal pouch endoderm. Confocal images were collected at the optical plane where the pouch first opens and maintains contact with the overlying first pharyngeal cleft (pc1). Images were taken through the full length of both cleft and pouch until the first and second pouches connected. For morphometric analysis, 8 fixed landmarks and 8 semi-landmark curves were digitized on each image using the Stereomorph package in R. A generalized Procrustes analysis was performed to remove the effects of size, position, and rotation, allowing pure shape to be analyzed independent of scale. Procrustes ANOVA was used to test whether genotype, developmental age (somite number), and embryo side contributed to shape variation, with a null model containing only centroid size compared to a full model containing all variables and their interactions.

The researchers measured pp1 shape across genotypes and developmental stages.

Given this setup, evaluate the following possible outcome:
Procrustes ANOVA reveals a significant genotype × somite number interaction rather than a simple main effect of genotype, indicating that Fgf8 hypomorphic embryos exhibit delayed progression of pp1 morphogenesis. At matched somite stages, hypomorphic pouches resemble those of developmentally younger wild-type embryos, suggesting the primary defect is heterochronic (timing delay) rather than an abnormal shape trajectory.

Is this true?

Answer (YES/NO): NO